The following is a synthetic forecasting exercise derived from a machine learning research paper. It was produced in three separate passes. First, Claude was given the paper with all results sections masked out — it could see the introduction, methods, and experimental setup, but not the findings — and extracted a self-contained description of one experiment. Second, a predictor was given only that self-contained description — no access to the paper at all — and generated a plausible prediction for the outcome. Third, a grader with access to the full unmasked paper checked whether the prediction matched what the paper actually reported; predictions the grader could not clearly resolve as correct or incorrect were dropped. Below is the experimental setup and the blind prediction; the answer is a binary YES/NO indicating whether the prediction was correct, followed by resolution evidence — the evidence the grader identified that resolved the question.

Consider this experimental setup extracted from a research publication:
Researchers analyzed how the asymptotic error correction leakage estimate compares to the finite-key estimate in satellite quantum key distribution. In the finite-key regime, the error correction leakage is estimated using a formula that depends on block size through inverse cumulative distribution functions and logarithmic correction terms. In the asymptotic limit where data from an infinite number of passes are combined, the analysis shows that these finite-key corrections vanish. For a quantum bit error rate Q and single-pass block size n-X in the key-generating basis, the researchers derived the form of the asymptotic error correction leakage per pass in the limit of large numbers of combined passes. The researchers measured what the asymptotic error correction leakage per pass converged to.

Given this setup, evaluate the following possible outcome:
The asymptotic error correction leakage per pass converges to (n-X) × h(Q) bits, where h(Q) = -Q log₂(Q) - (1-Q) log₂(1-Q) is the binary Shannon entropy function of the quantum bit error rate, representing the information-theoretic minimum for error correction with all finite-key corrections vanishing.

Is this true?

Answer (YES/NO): YES